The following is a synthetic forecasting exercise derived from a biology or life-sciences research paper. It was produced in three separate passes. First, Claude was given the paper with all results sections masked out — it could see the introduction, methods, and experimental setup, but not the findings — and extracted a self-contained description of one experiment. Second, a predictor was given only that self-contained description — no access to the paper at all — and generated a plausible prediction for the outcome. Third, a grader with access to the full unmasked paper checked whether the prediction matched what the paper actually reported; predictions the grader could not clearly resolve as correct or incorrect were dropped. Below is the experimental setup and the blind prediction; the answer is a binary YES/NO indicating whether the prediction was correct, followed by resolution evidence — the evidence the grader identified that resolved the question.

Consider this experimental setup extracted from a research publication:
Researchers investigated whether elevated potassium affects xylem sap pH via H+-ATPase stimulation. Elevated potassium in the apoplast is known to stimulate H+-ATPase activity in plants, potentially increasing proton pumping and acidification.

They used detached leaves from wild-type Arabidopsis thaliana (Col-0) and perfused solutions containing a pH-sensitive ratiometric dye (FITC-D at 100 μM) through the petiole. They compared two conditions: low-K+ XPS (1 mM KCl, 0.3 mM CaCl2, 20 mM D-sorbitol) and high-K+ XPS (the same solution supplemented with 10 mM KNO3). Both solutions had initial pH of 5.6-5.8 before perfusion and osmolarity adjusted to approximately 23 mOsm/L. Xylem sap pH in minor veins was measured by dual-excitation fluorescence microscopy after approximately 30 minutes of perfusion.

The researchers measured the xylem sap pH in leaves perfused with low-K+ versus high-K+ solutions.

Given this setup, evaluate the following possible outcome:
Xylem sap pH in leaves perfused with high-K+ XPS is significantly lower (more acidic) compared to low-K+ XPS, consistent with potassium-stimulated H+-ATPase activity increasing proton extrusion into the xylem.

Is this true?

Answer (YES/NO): NO